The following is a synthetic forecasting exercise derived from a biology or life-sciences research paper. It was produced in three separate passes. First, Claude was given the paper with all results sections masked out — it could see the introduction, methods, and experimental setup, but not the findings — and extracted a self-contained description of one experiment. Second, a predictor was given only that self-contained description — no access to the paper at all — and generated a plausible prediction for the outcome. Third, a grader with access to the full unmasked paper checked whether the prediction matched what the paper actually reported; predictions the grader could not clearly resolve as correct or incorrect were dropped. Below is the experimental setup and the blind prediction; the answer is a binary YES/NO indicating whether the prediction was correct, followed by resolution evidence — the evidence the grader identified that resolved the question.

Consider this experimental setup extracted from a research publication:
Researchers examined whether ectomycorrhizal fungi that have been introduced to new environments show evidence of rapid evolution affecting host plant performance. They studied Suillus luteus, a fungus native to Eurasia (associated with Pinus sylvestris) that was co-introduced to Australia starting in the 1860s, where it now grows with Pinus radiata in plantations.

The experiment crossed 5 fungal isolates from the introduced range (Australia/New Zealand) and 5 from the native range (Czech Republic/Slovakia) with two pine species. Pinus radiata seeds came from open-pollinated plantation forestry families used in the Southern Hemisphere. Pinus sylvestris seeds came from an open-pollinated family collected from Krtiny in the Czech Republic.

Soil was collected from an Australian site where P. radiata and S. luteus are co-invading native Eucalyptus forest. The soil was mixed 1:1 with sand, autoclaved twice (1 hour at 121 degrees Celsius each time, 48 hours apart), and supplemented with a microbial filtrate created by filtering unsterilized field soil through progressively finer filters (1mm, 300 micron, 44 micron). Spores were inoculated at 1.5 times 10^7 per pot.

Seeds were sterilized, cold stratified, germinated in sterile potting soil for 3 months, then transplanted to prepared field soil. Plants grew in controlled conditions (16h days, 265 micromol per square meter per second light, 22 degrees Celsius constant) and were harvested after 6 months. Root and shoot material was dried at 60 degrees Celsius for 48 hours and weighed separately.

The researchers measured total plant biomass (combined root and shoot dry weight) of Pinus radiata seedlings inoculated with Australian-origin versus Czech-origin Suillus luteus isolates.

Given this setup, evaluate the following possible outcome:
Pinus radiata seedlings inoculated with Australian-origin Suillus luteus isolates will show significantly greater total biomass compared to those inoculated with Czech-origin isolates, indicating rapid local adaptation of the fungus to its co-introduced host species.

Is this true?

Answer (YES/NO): NO